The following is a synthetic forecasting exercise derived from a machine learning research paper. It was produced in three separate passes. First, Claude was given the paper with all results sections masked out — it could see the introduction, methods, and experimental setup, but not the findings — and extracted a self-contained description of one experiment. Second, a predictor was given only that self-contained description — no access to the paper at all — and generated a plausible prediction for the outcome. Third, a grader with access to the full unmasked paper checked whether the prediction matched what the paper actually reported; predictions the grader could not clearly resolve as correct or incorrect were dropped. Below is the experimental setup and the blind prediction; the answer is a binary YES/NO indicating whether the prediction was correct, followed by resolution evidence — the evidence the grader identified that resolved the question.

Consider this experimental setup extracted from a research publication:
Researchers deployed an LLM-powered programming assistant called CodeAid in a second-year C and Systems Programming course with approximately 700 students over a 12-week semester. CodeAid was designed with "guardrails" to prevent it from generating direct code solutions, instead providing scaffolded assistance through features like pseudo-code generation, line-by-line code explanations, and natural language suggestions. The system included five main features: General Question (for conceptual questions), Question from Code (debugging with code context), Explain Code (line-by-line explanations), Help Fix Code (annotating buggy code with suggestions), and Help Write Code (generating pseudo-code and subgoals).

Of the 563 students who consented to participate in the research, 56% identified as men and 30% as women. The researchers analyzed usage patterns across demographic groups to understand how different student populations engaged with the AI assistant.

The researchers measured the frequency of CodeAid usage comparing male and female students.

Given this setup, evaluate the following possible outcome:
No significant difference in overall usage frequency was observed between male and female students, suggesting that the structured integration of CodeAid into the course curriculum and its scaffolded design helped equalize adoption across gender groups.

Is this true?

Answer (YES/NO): NO